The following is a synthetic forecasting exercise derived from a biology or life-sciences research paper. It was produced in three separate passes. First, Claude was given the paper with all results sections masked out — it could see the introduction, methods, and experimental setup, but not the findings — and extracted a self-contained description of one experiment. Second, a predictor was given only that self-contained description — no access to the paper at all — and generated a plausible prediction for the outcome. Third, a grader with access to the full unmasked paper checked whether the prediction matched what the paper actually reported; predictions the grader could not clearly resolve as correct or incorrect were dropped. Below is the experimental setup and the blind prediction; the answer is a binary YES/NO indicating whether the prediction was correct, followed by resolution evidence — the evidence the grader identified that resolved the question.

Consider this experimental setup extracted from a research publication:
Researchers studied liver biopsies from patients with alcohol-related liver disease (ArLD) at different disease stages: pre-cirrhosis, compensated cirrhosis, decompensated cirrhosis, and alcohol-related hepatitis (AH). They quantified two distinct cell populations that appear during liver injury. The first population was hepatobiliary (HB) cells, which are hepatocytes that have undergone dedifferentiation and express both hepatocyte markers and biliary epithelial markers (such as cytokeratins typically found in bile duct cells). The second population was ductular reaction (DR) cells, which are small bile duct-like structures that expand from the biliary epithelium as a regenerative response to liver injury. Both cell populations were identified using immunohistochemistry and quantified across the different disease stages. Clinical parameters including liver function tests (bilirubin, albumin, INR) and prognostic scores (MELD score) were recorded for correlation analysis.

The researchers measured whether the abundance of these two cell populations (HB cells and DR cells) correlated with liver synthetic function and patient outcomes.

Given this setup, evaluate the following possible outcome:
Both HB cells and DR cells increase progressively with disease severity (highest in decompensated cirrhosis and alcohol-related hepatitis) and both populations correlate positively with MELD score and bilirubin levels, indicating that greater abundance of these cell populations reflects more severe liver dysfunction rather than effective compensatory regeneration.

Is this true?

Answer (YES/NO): NO